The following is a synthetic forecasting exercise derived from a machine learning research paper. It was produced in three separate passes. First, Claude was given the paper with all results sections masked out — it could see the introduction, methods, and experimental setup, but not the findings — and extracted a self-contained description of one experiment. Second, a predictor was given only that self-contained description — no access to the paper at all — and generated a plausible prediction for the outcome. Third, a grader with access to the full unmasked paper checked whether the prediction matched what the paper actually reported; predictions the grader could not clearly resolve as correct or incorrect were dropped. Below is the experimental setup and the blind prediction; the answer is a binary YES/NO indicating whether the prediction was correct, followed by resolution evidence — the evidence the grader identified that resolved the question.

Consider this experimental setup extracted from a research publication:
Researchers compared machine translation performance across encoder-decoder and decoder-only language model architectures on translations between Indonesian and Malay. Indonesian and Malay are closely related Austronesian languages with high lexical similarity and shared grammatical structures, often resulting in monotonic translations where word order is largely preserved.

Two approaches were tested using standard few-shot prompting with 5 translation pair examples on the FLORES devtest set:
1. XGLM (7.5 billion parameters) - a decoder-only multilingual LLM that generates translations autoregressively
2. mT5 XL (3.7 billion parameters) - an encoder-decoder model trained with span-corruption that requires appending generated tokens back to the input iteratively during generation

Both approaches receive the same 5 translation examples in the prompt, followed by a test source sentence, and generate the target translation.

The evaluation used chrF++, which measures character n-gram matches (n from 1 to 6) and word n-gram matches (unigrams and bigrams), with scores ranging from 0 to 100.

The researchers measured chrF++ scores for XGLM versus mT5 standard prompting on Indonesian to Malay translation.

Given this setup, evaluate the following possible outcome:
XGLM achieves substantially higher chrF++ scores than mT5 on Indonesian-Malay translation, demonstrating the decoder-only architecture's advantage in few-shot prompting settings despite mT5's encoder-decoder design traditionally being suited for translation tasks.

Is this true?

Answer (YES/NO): NO